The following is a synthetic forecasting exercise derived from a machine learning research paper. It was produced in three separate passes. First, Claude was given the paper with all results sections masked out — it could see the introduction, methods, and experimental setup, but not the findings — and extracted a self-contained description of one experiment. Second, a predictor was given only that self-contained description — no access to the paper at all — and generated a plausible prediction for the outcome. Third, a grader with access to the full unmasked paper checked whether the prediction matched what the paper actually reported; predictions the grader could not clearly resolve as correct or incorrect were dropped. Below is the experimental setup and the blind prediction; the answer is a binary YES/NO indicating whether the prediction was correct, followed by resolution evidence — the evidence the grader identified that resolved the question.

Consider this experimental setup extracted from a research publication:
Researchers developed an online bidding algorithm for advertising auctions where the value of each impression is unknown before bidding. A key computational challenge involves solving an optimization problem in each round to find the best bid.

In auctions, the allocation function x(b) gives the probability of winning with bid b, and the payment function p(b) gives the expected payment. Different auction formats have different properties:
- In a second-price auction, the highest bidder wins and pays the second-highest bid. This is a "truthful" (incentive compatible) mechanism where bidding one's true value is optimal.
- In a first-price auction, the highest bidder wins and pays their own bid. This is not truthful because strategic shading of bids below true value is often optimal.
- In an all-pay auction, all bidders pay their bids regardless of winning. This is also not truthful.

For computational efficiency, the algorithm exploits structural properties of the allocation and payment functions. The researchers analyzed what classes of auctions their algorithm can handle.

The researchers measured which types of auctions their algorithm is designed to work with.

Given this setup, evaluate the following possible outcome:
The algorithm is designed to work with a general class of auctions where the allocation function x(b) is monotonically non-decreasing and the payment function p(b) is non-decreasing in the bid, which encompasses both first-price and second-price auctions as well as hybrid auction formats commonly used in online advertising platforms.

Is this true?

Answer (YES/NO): YES